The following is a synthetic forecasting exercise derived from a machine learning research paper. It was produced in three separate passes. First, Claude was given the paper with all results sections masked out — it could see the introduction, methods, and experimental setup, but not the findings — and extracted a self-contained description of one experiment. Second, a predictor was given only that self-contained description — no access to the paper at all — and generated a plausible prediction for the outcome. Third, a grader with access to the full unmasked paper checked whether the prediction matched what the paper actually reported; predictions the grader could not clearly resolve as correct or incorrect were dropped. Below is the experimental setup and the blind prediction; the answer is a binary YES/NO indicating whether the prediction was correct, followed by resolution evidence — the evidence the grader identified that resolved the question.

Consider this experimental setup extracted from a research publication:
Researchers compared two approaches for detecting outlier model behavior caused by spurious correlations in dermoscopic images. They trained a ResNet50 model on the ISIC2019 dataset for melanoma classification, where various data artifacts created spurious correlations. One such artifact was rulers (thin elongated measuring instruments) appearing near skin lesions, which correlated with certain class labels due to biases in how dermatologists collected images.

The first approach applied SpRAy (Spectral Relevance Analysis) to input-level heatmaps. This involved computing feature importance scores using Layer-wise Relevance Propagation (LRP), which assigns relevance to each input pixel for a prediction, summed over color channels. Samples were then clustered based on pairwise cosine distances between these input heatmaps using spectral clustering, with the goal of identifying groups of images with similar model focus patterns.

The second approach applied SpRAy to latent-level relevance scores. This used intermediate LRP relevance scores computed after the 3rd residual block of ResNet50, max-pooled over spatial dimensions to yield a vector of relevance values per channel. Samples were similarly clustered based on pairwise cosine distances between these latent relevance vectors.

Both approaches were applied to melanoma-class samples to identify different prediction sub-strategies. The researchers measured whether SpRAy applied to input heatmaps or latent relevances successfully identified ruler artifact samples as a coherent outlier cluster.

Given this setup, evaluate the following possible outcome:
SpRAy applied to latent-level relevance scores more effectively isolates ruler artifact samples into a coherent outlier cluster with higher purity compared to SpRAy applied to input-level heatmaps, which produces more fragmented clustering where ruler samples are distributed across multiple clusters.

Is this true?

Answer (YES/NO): YES